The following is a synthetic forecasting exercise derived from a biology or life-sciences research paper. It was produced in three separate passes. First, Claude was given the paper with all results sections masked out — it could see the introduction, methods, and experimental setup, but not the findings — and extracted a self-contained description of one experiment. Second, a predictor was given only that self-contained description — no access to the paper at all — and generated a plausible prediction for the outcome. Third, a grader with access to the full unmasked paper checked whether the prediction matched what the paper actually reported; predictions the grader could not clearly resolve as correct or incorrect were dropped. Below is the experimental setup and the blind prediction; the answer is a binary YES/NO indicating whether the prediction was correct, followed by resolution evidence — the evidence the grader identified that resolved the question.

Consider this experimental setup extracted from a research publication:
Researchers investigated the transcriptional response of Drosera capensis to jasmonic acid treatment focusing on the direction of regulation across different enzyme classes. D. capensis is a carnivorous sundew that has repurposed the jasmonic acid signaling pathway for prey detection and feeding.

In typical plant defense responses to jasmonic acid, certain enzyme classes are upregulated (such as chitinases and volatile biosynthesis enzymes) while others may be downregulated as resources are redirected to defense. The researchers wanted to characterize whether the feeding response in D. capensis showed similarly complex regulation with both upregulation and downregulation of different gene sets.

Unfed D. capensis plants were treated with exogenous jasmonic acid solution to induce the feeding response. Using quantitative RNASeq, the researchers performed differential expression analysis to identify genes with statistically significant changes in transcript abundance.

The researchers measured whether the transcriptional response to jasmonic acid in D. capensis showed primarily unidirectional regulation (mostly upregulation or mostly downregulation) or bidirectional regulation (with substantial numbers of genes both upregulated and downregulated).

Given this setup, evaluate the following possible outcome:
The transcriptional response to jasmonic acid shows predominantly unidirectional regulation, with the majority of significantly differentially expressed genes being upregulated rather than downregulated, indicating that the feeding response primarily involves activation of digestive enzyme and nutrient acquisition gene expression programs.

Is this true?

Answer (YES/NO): NO